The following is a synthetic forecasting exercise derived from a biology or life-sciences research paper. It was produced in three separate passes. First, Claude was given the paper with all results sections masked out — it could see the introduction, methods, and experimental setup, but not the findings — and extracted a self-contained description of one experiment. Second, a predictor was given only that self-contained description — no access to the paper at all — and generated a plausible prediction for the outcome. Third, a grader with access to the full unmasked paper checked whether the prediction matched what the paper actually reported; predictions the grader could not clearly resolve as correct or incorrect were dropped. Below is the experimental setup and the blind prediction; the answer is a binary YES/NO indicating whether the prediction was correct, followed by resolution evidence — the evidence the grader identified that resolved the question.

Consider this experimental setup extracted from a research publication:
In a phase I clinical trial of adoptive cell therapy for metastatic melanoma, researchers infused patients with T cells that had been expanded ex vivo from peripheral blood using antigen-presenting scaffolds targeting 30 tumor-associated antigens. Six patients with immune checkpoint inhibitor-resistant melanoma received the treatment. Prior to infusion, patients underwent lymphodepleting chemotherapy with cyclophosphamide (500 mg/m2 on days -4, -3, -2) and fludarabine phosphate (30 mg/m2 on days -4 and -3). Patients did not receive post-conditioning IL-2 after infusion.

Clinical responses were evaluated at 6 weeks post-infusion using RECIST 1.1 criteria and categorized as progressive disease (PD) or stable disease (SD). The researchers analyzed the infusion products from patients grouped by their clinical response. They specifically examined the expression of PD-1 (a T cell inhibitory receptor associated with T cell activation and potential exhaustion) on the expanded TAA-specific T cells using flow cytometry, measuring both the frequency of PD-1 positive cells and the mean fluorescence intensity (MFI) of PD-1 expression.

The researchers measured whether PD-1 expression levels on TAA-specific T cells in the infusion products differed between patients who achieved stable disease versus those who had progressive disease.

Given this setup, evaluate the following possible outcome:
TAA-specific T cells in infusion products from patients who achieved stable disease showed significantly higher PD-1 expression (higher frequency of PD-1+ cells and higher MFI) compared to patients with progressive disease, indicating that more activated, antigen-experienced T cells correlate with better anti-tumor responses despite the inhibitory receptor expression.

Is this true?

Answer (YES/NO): NO